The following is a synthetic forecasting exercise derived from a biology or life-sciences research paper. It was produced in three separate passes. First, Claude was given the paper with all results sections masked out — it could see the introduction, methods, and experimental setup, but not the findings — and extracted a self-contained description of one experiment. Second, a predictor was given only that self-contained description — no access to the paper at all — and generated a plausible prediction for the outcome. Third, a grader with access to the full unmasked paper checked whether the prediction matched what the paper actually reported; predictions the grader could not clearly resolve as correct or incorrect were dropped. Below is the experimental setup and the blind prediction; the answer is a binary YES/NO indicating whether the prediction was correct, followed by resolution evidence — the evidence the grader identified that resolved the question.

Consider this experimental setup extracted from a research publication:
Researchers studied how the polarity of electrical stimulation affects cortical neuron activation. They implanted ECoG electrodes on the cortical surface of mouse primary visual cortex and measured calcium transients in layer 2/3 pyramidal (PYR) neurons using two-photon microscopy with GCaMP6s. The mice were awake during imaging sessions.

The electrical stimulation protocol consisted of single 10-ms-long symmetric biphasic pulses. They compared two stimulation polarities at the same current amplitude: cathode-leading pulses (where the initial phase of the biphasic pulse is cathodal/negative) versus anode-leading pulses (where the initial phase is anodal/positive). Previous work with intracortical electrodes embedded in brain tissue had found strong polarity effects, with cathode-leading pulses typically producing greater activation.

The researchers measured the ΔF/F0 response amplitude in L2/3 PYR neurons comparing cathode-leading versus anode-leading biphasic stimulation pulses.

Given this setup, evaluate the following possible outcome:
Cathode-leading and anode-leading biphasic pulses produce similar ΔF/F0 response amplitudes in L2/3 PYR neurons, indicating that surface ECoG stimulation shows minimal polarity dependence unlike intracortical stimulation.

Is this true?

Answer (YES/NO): NO